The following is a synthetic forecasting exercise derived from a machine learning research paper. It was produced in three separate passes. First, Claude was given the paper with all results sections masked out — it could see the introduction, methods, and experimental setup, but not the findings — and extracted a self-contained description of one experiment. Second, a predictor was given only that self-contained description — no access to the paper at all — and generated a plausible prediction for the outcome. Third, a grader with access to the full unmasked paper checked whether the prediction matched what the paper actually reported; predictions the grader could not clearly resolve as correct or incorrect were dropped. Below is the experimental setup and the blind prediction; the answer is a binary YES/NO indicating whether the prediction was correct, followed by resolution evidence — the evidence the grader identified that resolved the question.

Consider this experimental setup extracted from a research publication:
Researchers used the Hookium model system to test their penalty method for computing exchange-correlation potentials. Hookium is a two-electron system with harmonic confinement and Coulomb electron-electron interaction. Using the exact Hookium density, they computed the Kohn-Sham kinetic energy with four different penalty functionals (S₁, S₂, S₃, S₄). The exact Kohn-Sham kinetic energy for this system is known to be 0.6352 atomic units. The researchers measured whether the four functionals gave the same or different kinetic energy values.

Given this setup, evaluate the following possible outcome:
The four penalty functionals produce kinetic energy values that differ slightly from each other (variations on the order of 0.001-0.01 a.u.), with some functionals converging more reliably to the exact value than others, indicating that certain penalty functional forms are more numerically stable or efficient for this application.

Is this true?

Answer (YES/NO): NO